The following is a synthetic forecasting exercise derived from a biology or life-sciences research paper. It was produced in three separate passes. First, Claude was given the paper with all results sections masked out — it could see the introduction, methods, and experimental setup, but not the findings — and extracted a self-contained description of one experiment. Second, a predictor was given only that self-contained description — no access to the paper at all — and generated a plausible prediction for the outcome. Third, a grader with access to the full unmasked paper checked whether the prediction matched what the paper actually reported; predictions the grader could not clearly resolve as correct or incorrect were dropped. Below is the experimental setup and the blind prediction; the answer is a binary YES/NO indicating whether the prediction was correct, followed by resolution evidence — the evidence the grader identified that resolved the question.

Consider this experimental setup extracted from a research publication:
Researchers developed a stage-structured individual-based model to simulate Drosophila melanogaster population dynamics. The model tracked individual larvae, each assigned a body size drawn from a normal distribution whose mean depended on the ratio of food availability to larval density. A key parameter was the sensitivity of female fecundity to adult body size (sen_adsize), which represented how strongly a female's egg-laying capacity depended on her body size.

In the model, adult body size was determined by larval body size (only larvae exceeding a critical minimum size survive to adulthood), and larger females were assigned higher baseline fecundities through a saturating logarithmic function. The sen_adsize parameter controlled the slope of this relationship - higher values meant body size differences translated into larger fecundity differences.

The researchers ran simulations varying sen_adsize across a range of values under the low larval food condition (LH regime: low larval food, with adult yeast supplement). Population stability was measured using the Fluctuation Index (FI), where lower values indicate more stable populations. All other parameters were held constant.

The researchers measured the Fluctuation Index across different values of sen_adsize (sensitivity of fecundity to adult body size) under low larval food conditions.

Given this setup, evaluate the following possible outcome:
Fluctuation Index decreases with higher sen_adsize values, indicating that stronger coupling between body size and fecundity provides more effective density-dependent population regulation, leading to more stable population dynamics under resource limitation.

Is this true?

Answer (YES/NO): NO